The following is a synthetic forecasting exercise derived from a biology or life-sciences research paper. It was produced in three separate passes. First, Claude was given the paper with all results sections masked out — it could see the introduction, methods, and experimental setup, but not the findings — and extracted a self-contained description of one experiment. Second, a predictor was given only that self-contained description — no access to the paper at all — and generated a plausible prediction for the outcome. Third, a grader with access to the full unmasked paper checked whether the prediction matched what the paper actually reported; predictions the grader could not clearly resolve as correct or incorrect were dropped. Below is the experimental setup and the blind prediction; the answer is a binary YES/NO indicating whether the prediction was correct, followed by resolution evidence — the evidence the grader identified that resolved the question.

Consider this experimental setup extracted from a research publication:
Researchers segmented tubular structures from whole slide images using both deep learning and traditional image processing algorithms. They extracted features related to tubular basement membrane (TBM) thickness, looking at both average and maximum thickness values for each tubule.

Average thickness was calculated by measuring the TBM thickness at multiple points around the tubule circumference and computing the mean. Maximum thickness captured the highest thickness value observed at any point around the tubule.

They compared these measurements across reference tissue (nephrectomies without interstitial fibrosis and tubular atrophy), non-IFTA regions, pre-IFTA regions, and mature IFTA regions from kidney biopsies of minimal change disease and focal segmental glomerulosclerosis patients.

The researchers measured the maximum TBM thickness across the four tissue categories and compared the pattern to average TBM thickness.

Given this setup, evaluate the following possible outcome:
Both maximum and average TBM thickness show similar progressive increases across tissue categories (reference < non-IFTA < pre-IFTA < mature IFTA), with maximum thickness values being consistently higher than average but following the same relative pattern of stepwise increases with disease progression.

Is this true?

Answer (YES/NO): NO